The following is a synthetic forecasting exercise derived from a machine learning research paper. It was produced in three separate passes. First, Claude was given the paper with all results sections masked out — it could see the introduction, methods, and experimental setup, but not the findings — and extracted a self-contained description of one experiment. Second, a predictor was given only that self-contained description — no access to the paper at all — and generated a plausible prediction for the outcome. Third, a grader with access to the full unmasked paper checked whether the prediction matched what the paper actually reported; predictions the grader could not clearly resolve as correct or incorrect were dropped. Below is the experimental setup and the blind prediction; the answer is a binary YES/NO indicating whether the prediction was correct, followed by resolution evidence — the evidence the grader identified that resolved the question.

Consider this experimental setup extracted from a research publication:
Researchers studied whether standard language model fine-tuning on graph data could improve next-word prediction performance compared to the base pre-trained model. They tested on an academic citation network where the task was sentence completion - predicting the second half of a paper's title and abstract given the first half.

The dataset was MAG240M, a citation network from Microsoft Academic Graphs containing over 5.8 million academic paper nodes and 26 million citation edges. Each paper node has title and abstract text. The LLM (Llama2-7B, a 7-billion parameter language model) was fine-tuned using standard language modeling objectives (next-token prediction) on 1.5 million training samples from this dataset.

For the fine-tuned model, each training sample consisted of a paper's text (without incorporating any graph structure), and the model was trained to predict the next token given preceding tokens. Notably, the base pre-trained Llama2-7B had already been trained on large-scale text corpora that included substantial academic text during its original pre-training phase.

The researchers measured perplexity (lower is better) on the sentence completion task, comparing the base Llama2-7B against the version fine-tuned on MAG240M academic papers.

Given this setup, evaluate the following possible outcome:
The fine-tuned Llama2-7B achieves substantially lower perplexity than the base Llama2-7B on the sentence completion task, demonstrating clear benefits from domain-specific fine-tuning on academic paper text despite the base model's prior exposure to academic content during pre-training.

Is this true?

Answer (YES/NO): NO